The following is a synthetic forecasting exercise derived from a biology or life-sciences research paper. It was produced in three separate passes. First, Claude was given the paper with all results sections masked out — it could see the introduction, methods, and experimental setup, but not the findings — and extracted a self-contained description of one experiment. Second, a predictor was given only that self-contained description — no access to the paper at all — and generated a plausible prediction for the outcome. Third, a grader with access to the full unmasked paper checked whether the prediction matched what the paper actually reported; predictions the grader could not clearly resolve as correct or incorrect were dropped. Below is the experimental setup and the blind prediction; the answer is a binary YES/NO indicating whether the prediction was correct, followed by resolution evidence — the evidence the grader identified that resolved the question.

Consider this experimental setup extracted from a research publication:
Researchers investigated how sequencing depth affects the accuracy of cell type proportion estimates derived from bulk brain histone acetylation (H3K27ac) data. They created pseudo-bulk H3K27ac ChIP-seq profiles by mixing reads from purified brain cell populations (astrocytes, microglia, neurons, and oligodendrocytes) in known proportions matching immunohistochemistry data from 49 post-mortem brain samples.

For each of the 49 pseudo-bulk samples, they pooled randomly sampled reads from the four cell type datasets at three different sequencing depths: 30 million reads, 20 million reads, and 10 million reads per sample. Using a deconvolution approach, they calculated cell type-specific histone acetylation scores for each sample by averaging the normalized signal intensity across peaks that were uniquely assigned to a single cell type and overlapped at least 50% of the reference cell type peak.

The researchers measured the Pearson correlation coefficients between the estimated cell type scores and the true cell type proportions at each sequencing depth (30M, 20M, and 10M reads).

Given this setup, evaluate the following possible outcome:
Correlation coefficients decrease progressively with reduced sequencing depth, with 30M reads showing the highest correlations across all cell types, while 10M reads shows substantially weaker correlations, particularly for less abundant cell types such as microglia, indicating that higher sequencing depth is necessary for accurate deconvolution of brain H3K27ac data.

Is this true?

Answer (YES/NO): NO